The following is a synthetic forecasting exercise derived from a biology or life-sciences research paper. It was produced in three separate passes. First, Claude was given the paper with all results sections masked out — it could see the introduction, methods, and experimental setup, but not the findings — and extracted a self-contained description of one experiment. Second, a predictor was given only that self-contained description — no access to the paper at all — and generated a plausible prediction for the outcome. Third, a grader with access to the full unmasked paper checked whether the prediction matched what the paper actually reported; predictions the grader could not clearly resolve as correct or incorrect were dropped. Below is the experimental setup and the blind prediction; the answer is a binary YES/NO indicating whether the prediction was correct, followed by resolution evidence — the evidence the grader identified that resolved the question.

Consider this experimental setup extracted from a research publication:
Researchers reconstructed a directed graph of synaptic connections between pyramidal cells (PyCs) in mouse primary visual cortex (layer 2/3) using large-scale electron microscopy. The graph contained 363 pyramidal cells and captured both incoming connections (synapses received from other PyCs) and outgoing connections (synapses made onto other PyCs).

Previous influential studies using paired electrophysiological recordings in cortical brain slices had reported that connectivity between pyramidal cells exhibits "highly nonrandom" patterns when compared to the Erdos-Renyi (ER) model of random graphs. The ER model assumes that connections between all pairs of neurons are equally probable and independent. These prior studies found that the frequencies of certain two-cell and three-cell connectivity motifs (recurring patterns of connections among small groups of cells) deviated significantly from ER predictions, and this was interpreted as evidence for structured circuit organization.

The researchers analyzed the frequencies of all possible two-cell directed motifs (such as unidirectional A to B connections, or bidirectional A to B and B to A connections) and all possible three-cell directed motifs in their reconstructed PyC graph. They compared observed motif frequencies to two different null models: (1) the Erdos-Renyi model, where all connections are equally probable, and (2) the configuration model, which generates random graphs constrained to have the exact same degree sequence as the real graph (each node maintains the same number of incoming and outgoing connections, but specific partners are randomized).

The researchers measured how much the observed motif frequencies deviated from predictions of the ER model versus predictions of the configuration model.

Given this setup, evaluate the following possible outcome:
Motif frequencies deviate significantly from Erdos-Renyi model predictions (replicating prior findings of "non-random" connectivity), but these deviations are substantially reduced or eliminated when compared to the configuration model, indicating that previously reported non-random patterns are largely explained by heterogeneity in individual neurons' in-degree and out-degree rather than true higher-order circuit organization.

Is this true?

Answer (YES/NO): YES